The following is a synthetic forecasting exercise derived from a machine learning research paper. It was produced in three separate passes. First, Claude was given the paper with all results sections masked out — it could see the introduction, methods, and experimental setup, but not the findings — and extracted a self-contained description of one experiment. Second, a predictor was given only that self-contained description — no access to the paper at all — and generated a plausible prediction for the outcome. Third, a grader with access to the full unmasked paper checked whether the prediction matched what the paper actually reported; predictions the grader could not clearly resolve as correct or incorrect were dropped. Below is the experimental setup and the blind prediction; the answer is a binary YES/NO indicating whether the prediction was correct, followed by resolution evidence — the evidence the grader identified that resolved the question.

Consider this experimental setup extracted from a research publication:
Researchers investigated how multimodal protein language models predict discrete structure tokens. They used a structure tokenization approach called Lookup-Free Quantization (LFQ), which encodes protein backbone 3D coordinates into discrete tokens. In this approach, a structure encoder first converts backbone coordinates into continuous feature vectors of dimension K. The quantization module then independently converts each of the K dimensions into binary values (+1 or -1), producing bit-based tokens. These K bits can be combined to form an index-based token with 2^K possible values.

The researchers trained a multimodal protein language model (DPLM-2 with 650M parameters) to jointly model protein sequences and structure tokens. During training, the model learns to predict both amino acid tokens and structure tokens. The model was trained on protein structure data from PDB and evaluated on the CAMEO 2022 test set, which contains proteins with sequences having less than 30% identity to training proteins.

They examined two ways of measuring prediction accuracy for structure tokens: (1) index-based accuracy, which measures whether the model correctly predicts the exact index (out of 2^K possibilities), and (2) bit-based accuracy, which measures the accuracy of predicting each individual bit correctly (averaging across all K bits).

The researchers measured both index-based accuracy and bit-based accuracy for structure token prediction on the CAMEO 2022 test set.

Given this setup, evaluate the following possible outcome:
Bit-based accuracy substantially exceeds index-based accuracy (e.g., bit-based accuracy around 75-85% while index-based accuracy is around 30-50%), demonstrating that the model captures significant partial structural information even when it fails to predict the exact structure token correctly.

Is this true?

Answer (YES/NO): NO